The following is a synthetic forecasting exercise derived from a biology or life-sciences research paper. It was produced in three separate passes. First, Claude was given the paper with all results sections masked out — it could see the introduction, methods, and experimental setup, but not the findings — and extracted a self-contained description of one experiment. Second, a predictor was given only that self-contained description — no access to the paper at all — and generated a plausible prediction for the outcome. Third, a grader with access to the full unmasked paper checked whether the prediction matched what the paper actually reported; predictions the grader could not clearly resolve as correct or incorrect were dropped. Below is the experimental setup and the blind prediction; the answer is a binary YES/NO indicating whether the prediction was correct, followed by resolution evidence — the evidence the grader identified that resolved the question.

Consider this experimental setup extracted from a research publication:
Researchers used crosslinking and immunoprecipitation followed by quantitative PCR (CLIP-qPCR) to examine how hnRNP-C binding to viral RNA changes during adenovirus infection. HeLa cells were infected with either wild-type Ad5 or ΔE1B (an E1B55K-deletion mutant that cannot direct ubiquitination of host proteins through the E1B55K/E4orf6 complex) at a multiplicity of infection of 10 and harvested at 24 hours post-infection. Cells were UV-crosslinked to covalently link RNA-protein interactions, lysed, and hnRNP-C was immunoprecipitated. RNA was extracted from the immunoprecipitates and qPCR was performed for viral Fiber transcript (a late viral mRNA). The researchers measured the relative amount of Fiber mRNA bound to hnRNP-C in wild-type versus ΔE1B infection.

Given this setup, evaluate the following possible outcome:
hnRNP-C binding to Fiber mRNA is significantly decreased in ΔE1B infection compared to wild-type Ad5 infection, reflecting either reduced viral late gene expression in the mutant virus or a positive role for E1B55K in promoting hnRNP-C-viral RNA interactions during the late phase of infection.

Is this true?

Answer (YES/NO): NO